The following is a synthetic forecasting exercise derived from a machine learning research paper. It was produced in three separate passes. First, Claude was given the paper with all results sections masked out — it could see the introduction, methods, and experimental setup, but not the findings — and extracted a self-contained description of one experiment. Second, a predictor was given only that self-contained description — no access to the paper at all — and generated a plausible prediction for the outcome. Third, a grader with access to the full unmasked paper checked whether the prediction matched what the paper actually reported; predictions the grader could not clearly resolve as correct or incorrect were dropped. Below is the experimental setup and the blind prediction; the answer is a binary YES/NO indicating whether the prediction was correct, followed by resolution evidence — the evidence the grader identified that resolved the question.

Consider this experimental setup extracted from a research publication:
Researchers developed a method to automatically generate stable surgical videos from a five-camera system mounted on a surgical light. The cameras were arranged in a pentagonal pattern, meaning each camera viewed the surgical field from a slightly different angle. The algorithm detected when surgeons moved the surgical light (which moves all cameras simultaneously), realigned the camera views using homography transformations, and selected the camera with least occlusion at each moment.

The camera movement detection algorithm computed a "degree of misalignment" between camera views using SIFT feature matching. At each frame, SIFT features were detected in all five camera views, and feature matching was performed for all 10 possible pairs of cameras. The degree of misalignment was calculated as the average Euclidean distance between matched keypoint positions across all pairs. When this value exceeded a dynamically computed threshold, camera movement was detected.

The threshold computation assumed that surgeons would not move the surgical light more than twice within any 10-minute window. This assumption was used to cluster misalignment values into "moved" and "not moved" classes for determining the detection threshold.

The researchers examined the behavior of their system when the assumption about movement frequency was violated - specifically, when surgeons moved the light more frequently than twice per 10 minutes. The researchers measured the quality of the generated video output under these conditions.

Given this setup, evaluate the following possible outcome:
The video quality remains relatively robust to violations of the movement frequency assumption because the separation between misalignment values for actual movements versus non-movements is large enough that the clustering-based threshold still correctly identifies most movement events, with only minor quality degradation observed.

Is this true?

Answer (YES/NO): NO